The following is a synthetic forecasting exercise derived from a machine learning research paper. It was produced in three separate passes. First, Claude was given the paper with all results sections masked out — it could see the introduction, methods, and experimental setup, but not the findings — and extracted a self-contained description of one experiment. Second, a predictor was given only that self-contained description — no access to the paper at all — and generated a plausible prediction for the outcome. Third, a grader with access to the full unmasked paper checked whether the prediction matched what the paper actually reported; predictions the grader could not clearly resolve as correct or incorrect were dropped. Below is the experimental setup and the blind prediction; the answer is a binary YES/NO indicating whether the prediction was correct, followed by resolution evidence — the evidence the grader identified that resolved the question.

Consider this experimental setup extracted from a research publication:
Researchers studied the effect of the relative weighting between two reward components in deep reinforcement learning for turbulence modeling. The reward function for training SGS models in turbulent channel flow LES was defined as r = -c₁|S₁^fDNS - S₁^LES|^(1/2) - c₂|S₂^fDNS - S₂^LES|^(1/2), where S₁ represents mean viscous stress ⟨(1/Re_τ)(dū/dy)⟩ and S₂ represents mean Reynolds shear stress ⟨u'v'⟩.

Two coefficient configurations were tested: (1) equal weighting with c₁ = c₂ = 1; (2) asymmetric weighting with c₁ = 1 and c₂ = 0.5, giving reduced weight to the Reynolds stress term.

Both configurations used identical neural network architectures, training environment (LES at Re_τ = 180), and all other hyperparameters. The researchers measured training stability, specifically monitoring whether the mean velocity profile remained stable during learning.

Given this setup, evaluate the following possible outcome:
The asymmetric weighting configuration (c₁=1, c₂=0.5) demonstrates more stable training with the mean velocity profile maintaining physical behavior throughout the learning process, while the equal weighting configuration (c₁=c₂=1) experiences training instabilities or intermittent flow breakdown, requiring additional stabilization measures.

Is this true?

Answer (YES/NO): YES